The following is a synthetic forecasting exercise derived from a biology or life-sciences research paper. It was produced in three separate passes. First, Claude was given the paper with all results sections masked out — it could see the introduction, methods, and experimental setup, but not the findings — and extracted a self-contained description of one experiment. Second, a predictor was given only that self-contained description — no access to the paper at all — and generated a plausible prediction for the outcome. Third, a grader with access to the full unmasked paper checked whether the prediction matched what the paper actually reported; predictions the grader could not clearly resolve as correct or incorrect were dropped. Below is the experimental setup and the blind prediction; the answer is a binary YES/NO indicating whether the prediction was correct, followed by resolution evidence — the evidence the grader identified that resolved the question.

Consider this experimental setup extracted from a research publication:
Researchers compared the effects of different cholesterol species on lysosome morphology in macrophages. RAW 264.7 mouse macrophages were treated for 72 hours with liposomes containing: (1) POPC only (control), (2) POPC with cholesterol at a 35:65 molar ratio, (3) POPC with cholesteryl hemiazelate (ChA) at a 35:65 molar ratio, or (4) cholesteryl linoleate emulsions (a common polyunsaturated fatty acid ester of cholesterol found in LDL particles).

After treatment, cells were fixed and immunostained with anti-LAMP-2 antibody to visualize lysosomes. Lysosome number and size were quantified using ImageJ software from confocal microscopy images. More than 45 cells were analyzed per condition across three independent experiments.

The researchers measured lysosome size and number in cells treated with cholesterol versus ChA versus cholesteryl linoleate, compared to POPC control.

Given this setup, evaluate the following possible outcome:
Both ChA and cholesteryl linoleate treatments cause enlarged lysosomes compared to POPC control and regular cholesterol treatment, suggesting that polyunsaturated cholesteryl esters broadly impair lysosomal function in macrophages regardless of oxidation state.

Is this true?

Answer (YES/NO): NO